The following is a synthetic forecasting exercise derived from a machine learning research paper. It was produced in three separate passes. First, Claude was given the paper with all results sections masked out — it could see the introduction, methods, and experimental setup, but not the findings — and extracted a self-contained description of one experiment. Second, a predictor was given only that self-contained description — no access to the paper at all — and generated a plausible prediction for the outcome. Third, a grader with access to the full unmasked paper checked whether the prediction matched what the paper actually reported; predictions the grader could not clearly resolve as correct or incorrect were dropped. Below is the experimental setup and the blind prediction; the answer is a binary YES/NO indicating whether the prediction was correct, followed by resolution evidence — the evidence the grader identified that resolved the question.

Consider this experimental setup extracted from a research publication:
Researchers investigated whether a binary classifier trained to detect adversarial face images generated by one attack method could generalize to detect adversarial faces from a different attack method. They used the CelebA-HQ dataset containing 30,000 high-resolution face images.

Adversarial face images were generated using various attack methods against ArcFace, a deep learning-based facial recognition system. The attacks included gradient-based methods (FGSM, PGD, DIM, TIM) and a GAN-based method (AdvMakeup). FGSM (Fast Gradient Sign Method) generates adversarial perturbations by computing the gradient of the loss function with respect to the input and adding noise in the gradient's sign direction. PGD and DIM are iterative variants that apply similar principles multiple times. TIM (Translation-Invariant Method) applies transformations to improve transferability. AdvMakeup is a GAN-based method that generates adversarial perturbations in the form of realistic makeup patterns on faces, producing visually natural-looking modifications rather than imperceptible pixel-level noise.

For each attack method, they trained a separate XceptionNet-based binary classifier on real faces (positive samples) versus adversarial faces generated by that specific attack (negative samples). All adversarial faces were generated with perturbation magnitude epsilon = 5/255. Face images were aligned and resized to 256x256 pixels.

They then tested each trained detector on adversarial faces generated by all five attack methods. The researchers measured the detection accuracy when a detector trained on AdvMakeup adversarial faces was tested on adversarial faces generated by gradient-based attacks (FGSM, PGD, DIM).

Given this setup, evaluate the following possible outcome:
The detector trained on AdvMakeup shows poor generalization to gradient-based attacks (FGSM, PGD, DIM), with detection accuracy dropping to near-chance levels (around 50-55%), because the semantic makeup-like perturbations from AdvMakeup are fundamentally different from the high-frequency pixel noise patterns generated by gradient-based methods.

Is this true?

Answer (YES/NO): NO